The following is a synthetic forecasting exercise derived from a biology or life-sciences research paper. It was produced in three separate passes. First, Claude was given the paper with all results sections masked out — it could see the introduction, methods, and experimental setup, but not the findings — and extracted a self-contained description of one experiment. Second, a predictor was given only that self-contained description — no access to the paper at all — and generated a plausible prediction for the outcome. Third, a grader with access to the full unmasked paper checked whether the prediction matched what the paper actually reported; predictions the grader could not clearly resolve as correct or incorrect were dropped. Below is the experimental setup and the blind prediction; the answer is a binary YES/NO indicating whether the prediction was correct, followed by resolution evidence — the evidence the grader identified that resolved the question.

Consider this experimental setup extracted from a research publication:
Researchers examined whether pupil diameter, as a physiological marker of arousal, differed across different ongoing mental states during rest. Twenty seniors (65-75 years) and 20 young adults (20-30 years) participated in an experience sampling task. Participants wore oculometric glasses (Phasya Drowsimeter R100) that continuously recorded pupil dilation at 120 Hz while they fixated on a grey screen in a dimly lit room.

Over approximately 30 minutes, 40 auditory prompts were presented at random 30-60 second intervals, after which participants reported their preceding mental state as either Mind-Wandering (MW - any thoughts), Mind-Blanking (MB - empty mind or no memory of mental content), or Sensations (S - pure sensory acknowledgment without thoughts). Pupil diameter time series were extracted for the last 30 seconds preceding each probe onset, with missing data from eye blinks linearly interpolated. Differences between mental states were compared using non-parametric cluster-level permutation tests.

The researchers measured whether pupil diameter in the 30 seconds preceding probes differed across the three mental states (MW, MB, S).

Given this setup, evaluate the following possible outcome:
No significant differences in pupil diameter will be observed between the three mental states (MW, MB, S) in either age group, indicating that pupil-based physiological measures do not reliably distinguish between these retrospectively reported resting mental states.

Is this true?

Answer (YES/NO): NO